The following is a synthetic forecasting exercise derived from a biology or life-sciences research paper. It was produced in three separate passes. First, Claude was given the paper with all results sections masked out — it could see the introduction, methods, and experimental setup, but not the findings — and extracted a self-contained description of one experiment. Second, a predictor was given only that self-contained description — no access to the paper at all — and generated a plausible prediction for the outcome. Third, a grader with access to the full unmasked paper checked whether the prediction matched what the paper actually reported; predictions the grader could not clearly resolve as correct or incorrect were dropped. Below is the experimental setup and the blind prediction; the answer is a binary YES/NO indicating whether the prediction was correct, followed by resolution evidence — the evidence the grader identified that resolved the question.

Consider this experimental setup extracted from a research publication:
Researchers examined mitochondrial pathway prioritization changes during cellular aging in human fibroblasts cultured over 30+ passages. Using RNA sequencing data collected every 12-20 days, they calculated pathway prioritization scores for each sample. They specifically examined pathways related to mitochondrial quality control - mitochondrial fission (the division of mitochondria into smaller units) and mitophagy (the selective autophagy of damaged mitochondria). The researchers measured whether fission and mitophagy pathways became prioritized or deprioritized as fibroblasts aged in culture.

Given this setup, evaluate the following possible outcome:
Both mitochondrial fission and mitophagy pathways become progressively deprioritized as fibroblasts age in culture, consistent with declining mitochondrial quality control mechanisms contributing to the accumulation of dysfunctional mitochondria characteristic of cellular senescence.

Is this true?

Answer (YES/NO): NO